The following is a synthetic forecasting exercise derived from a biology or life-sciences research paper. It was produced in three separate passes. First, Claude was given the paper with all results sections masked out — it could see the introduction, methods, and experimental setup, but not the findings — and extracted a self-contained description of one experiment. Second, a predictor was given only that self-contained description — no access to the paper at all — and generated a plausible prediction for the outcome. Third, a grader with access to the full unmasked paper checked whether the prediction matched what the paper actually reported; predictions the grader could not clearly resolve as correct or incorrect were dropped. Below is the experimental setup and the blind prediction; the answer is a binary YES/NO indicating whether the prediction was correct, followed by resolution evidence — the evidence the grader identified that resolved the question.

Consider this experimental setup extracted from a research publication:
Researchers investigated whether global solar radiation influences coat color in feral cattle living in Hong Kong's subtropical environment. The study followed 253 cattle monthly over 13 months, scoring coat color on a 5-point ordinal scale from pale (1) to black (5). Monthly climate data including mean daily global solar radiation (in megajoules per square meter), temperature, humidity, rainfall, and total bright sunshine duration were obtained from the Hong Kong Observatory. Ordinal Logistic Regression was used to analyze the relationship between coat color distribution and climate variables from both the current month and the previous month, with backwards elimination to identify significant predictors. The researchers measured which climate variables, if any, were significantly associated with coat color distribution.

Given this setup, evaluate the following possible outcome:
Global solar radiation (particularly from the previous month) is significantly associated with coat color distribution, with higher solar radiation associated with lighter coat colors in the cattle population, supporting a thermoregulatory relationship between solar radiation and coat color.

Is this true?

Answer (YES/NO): NO